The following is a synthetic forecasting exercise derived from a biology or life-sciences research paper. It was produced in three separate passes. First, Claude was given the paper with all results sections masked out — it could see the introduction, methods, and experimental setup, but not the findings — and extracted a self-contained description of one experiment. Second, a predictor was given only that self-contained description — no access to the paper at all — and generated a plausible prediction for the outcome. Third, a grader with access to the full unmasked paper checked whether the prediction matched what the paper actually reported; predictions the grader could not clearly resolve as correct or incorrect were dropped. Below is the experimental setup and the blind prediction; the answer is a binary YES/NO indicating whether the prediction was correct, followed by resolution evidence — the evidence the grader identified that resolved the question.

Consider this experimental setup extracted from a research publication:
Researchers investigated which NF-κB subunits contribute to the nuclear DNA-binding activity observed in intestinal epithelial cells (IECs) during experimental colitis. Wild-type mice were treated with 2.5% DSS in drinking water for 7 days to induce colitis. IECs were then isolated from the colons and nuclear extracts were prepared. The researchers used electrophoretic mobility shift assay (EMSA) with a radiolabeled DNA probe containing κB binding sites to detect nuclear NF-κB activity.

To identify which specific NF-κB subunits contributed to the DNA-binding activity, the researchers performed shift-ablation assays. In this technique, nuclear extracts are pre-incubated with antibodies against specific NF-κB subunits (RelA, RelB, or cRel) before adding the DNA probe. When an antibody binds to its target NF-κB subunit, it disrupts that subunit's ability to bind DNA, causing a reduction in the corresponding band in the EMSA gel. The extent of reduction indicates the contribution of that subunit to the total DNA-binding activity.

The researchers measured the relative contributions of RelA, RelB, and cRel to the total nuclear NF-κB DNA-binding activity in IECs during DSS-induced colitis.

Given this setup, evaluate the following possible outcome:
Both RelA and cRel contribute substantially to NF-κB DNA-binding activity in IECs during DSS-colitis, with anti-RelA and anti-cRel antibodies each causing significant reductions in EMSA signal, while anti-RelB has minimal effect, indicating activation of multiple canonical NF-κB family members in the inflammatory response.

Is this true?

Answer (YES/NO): NO